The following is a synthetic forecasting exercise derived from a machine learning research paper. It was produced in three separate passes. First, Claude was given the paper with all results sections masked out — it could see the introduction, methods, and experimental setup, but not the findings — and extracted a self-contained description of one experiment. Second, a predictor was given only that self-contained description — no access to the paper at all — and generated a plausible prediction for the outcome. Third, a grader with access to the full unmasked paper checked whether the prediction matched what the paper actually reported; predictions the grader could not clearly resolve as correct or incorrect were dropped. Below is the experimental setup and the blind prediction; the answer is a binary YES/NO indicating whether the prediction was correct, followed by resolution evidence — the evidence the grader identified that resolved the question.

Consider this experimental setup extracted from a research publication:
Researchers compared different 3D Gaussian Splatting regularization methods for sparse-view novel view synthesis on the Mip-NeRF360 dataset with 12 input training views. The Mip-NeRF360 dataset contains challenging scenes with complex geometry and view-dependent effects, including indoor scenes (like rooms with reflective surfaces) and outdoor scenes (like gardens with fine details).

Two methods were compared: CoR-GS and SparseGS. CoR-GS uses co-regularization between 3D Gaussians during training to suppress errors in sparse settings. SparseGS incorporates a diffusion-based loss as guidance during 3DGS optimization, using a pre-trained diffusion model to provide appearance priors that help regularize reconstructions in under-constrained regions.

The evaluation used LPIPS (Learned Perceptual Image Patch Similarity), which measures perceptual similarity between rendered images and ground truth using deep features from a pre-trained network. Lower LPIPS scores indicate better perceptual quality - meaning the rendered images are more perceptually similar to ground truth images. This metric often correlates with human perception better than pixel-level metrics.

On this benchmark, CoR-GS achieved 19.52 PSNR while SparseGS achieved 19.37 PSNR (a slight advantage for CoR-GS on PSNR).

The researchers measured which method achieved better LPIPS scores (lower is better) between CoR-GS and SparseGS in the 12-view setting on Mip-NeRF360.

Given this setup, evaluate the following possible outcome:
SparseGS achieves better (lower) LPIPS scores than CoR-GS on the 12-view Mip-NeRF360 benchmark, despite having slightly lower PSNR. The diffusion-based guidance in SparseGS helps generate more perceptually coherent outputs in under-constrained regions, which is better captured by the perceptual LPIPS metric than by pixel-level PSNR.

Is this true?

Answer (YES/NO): YES